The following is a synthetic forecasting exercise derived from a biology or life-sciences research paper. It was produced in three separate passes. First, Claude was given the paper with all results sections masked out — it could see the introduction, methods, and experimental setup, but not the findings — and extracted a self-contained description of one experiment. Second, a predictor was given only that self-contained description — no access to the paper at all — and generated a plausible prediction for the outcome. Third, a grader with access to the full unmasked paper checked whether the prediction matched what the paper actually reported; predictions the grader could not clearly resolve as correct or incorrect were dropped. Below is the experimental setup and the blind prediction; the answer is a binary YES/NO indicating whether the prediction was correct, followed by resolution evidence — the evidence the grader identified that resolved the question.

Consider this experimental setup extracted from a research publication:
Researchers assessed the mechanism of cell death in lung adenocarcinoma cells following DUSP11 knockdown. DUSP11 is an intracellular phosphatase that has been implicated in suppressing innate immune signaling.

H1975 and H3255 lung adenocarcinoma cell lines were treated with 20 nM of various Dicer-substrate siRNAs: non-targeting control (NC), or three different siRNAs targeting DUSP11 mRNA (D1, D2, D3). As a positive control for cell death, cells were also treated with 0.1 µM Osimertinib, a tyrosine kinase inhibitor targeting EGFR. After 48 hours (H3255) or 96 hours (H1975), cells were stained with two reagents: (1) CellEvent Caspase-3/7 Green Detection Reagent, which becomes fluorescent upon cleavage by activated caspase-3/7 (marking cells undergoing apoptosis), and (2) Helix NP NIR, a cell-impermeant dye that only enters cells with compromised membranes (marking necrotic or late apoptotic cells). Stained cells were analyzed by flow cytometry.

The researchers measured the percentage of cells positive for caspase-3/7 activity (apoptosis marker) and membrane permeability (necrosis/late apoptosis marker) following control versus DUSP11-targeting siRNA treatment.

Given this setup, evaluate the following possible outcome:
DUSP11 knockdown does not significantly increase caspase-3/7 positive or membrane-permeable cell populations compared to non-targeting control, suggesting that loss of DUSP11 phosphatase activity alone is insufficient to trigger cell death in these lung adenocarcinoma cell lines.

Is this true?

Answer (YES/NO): NO